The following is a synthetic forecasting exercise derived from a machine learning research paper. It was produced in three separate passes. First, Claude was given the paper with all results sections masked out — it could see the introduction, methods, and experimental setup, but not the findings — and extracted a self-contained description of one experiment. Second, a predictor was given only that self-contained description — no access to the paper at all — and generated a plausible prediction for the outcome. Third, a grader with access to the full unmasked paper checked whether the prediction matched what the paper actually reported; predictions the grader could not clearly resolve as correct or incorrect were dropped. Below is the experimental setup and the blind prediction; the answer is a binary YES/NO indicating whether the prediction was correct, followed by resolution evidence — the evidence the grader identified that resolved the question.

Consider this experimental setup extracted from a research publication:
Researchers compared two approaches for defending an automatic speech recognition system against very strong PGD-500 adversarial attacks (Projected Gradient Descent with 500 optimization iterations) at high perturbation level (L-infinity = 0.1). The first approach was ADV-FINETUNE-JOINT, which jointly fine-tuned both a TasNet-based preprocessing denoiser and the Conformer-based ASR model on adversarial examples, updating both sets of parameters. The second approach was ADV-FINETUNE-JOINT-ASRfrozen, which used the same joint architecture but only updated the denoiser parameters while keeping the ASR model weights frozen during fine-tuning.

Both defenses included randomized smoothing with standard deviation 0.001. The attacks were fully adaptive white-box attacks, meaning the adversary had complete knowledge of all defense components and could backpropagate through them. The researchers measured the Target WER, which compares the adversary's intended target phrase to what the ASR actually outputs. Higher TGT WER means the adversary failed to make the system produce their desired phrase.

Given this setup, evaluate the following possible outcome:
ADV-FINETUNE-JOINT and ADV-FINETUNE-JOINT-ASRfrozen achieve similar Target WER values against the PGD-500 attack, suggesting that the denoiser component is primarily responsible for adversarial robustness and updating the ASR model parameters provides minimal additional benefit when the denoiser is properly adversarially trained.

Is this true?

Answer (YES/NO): NO